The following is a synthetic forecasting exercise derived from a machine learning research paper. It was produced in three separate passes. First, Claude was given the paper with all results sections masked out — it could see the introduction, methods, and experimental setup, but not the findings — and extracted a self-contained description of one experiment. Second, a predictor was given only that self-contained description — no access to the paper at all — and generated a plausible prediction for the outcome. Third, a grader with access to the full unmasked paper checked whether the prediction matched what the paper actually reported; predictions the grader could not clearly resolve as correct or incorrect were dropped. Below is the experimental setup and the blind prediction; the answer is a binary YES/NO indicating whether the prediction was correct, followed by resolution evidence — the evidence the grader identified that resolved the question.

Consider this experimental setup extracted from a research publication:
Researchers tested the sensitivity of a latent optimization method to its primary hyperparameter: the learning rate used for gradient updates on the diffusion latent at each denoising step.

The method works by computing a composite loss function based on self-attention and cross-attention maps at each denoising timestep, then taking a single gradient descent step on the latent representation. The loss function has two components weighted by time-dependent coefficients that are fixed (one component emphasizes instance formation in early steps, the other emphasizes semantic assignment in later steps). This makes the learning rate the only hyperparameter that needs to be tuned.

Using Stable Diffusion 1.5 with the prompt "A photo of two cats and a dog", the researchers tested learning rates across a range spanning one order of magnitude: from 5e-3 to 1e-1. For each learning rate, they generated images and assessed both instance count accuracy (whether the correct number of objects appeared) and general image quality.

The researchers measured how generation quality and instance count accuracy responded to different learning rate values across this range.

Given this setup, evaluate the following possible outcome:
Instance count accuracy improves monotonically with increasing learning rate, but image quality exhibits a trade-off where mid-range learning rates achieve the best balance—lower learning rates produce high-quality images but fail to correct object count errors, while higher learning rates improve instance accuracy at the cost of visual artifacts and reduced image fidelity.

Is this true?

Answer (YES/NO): NO